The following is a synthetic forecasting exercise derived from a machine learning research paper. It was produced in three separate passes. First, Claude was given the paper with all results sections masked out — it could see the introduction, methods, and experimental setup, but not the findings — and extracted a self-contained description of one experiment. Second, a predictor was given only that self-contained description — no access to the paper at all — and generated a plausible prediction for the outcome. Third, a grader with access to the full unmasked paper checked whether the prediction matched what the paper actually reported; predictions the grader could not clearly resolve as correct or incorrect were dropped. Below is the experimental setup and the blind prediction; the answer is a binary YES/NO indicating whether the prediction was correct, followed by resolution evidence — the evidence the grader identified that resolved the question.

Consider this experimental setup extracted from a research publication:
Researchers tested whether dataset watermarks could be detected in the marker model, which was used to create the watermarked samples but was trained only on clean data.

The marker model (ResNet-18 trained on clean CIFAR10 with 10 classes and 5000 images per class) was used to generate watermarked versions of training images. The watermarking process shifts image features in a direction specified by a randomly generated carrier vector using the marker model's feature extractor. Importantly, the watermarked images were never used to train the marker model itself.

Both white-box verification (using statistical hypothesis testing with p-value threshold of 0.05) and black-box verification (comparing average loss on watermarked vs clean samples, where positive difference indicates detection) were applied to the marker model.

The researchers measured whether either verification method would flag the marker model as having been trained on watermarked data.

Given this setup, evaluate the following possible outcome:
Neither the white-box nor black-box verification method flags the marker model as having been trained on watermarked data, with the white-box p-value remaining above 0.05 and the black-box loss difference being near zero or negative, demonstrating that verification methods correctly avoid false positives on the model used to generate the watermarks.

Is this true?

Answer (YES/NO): YES